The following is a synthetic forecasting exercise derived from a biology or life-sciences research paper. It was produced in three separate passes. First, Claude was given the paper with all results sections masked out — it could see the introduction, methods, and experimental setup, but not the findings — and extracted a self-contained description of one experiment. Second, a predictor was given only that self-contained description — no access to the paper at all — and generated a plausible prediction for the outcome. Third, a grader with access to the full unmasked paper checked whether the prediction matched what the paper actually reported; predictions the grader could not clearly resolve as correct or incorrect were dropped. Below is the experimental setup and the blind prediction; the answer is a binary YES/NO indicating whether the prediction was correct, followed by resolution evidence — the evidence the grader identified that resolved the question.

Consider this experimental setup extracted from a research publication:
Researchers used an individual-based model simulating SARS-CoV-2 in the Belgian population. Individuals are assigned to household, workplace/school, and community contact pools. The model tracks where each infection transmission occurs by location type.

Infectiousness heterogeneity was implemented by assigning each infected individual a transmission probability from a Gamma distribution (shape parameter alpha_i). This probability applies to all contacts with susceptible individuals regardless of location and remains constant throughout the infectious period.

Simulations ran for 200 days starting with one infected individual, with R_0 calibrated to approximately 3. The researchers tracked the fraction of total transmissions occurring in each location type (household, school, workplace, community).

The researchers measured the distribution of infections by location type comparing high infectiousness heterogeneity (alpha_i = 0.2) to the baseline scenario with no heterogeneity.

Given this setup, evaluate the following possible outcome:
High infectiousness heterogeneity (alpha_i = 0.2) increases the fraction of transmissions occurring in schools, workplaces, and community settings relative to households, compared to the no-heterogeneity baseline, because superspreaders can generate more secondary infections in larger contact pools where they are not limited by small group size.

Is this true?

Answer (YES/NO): NO